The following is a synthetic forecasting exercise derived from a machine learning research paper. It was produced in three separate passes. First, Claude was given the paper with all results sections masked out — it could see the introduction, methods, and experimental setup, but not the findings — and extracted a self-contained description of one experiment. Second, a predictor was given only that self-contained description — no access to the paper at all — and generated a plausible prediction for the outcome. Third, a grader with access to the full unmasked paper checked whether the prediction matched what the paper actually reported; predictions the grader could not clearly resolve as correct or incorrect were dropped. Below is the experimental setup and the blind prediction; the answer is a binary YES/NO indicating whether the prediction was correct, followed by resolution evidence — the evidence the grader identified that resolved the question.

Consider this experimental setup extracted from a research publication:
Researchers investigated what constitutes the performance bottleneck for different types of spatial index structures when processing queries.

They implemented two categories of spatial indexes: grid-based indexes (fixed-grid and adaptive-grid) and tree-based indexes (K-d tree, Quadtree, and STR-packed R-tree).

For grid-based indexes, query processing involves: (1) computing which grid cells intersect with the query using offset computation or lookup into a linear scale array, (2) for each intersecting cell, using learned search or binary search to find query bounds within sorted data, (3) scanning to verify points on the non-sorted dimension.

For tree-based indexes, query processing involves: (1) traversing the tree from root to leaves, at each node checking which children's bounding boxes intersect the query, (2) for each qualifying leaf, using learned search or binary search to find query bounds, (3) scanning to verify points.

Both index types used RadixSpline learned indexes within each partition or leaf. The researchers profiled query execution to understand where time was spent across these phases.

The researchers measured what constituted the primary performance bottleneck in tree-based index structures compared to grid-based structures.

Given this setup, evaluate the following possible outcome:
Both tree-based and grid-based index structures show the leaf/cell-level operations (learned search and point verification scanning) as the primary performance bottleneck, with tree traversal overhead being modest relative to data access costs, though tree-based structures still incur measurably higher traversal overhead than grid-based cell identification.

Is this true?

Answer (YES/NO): NO